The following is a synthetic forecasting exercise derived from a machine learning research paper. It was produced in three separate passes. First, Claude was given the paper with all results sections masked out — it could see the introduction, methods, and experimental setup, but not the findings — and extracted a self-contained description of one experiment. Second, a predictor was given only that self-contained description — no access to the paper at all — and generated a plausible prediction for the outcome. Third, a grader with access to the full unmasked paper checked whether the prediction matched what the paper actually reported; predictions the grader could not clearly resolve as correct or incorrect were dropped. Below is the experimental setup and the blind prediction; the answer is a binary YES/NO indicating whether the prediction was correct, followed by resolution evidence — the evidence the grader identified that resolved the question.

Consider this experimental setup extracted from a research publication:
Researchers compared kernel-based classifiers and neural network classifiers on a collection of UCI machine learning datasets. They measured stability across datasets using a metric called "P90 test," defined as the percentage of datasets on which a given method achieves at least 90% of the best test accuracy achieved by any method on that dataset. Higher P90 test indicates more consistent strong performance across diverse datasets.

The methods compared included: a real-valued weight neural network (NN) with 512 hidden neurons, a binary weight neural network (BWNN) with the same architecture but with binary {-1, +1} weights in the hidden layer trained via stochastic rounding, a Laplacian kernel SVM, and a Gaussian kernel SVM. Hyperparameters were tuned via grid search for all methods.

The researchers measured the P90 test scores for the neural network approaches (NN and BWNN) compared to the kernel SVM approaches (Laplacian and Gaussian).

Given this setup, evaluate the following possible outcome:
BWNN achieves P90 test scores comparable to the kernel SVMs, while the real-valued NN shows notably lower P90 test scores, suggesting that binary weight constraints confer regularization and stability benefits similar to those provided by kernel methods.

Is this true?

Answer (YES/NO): NO